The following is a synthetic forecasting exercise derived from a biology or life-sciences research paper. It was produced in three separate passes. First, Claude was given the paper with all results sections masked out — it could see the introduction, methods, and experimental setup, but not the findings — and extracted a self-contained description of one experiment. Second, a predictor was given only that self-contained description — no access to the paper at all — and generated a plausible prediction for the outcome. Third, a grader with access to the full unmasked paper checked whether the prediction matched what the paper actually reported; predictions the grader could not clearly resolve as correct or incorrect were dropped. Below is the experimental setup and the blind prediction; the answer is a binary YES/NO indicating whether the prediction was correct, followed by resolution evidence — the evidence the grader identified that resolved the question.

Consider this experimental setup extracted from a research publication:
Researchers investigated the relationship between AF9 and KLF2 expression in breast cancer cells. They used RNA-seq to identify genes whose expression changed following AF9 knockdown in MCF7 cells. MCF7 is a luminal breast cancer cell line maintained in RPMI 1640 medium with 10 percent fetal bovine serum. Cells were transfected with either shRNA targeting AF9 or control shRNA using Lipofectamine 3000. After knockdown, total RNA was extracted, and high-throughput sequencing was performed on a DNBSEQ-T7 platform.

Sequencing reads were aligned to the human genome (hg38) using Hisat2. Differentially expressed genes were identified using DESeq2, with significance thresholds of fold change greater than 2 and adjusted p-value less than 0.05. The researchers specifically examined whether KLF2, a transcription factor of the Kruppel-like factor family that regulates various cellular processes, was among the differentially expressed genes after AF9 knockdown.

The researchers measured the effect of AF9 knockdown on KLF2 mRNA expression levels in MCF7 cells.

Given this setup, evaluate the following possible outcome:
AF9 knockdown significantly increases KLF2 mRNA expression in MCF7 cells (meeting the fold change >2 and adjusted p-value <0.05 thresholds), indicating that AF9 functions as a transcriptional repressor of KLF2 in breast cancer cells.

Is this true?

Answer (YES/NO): NO